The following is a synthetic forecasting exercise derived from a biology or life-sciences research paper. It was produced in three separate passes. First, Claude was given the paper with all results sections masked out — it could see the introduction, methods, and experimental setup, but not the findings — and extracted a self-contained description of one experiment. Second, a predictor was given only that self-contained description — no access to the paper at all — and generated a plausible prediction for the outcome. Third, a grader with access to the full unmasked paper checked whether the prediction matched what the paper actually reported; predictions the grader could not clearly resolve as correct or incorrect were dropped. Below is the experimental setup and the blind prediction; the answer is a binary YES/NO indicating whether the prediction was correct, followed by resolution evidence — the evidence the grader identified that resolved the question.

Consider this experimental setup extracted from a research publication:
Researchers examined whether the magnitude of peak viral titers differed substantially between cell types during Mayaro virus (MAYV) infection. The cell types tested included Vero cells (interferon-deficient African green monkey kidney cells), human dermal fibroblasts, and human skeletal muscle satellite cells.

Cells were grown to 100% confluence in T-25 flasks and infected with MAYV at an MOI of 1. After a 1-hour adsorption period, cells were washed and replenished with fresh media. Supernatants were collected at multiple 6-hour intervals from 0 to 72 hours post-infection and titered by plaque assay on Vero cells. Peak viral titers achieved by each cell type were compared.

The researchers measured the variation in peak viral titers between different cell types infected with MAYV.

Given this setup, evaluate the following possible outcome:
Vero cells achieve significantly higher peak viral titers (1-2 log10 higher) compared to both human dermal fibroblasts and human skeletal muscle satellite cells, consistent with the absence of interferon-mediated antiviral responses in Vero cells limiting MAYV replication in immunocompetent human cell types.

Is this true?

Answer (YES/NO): NO